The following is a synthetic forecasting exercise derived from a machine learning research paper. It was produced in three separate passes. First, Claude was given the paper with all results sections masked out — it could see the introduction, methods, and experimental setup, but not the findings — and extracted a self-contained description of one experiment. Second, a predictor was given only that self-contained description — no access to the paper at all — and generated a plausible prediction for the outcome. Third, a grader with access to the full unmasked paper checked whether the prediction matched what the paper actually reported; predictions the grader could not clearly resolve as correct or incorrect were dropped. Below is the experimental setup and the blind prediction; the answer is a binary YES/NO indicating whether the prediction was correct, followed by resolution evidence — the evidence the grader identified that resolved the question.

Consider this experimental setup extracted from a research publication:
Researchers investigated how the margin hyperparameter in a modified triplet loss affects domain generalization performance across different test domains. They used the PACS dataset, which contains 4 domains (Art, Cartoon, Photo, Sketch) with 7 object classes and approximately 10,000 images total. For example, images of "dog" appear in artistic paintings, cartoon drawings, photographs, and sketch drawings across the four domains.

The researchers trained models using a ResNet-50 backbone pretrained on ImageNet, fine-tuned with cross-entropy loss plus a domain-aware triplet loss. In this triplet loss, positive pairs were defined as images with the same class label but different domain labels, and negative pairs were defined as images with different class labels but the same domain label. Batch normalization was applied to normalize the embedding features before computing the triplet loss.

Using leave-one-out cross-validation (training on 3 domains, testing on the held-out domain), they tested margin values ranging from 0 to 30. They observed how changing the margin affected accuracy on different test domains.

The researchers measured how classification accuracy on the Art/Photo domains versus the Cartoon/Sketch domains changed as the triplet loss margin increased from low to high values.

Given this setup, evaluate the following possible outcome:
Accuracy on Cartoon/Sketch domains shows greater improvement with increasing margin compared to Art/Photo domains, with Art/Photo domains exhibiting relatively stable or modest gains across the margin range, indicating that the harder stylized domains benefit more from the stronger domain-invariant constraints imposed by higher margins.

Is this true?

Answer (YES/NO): NO